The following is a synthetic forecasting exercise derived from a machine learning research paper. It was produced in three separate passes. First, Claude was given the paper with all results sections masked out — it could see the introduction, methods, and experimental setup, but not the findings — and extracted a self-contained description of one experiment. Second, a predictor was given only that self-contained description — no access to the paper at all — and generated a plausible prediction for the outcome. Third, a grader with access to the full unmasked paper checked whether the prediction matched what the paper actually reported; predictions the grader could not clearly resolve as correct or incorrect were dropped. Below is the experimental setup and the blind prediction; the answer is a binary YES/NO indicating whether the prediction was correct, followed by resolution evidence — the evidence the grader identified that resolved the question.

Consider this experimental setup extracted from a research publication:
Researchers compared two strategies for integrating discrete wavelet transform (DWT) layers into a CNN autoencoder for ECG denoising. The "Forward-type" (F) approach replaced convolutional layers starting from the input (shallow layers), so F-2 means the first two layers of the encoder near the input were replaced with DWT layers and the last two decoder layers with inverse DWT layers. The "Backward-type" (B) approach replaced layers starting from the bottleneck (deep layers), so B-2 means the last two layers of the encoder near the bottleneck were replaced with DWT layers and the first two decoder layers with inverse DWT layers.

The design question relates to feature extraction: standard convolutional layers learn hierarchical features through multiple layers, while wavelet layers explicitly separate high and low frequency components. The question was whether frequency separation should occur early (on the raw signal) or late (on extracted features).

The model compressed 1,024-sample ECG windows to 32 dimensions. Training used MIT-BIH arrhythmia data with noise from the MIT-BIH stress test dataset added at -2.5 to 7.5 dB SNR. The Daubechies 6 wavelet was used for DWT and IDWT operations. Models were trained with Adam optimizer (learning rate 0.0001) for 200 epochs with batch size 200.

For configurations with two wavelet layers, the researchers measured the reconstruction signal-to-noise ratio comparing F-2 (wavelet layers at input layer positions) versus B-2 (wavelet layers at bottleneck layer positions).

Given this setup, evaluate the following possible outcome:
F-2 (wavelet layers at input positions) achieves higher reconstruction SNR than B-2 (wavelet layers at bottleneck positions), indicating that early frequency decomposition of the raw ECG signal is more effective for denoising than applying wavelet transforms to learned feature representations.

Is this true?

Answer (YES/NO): NO